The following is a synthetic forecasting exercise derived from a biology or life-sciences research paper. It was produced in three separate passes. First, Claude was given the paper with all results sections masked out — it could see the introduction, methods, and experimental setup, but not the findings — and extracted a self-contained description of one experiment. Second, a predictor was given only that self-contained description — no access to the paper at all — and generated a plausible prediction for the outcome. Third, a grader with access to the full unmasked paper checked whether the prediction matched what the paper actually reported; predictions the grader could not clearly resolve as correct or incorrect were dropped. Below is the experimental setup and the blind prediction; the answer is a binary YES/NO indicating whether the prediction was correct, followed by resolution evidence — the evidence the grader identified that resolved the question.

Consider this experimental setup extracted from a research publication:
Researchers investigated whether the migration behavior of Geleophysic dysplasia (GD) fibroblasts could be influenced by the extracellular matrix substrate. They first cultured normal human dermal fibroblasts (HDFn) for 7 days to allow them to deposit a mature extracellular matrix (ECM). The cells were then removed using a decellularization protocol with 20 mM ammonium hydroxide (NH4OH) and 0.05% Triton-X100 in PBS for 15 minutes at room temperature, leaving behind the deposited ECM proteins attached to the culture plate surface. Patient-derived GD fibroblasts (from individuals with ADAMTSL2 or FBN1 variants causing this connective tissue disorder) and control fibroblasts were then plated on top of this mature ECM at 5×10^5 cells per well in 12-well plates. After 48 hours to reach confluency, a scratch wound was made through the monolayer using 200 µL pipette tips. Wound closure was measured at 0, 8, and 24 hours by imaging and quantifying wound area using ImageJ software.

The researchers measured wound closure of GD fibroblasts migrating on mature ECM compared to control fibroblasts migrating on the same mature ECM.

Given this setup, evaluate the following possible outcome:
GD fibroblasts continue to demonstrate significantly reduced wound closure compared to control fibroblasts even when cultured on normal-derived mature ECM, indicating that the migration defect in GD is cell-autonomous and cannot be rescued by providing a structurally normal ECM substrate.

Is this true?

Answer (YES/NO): NO